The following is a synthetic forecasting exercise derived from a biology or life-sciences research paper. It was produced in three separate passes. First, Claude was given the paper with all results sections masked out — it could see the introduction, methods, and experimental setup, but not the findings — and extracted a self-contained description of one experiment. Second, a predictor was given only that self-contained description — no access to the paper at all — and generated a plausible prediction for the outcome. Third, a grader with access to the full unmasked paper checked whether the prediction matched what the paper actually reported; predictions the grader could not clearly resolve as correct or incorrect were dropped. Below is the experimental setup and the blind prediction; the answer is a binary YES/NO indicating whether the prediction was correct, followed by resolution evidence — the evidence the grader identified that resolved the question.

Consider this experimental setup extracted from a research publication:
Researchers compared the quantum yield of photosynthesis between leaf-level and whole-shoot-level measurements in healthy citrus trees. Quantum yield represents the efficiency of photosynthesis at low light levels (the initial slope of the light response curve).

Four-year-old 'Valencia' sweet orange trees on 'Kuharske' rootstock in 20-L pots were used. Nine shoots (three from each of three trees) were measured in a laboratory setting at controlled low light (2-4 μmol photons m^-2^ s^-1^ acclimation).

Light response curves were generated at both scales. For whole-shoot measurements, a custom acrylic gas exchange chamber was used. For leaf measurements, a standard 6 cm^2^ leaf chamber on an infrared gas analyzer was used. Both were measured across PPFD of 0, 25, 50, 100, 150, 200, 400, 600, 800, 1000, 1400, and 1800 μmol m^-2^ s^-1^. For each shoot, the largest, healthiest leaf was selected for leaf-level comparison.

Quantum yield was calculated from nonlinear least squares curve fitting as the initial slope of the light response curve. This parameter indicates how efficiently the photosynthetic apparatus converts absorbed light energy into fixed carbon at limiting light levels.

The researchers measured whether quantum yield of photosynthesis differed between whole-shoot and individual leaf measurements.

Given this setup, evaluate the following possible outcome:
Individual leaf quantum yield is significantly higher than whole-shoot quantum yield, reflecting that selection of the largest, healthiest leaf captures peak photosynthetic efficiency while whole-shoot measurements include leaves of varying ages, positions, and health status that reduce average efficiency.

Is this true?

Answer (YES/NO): NO